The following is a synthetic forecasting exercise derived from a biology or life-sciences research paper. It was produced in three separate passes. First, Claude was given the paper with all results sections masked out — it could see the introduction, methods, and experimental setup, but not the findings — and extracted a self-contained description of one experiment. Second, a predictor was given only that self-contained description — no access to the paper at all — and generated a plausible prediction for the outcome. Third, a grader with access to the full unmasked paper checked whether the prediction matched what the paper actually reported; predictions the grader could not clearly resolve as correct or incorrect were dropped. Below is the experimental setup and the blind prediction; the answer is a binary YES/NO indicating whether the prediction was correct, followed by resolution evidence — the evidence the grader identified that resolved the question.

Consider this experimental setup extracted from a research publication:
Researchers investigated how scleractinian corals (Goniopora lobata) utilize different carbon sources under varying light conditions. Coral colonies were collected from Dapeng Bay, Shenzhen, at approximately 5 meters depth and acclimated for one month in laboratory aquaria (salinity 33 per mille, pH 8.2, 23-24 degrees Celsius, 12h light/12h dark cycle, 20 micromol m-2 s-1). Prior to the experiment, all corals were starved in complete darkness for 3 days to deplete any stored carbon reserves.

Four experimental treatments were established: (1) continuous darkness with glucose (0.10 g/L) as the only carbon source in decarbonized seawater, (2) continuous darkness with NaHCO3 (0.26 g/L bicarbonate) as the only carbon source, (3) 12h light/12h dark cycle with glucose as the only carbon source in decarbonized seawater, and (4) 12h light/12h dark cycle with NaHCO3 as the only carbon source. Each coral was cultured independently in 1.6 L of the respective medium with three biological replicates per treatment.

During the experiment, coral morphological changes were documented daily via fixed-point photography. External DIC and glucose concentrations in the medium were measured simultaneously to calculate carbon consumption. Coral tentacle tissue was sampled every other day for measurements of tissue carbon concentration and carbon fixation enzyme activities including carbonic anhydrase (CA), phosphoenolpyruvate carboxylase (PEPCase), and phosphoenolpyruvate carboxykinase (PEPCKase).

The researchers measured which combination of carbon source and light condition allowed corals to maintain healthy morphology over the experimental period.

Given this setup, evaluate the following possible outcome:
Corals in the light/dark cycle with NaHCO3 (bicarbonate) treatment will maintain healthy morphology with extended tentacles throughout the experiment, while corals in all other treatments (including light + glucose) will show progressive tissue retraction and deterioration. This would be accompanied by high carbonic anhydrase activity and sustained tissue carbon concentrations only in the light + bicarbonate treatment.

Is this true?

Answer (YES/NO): NO